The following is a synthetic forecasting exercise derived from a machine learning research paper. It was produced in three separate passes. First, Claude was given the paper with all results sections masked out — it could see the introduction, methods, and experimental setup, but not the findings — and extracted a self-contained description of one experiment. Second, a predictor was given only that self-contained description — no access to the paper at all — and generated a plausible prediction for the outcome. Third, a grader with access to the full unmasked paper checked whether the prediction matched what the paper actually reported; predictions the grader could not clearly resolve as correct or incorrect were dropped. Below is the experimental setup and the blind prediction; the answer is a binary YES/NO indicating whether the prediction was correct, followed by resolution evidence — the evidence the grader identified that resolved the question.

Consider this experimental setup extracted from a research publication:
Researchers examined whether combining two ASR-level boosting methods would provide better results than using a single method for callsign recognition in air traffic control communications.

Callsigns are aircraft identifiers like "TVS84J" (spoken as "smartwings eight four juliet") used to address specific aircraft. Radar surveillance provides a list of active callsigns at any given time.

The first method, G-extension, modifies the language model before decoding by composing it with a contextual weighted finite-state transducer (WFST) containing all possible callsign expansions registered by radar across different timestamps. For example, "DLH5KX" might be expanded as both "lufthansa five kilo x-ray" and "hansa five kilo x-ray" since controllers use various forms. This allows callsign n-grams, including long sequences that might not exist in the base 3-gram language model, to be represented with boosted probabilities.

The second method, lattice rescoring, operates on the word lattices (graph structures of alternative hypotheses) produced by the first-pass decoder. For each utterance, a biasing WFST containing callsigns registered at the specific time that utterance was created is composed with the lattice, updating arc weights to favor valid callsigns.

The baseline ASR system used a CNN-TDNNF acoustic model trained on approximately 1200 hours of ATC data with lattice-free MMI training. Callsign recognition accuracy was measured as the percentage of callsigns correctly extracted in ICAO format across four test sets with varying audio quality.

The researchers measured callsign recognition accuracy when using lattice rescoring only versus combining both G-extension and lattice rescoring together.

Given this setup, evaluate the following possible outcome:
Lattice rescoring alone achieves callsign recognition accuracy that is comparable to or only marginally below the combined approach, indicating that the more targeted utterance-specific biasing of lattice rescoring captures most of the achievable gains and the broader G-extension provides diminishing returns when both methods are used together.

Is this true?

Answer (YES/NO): NO